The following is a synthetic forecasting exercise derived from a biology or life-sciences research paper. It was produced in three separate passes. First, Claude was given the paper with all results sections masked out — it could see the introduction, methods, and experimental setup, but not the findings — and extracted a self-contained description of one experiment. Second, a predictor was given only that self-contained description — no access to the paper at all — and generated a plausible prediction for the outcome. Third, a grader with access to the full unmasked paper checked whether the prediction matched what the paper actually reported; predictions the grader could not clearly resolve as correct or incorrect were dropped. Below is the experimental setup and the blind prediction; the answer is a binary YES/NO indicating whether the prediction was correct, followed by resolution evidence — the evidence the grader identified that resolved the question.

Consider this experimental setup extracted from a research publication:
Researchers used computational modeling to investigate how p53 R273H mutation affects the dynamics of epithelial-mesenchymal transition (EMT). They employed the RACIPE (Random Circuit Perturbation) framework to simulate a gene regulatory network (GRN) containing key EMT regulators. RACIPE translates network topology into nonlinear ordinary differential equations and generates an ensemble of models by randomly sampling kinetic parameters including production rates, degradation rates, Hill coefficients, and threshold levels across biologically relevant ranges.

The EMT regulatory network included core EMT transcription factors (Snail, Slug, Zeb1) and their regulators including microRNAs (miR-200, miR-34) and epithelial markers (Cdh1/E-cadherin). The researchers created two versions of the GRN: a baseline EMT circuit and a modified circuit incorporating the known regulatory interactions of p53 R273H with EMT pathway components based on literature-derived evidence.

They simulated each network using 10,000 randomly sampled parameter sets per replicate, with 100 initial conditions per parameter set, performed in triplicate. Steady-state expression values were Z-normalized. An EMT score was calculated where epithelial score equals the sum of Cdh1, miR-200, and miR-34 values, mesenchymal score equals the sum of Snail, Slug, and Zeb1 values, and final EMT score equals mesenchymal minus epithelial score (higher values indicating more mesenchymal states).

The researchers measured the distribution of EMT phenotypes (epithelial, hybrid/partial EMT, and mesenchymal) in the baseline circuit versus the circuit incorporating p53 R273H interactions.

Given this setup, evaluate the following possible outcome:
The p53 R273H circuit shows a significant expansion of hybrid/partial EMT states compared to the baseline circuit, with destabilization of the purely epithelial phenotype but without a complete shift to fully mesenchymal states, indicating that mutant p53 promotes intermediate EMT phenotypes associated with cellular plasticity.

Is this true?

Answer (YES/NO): NO